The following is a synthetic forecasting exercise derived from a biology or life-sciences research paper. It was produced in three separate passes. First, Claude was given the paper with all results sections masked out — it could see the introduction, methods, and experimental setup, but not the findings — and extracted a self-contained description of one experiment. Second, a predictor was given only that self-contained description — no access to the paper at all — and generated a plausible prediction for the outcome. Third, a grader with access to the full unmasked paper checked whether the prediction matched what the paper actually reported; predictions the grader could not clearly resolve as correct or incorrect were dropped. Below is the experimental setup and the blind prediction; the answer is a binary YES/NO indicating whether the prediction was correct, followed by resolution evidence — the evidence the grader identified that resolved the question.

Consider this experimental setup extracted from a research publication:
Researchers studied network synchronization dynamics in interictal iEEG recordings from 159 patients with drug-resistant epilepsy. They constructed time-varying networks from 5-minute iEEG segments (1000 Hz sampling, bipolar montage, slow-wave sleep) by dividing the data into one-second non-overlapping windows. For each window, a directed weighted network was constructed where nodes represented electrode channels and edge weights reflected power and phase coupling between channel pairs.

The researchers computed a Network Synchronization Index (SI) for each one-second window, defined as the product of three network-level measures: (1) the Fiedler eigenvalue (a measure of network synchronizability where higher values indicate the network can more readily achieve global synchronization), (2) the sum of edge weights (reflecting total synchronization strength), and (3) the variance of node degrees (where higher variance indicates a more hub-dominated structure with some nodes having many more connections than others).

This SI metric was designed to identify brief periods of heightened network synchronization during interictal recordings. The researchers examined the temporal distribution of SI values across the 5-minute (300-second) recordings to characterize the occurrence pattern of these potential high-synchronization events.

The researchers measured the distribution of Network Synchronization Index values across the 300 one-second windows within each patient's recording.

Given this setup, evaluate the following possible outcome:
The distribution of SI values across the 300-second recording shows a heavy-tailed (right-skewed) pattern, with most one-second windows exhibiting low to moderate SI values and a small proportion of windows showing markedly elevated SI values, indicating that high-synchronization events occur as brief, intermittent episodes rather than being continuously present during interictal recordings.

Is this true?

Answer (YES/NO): NO